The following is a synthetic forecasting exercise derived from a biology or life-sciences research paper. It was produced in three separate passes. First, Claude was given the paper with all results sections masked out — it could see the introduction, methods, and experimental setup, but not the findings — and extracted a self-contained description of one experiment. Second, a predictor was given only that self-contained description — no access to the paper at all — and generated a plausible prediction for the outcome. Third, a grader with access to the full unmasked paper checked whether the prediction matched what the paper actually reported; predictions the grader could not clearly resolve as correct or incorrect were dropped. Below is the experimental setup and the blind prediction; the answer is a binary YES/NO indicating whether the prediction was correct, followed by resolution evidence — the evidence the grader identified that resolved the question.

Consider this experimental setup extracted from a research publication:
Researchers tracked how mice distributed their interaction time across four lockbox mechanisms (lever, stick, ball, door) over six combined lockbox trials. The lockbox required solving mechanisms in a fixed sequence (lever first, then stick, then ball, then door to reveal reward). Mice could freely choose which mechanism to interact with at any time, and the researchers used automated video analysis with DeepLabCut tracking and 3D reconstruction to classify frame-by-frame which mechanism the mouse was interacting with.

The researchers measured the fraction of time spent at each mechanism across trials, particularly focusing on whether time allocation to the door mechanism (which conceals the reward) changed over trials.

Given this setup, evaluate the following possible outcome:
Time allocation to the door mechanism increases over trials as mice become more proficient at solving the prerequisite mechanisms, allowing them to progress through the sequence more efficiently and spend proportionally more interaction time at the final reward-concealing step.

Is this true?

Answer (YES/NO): YES